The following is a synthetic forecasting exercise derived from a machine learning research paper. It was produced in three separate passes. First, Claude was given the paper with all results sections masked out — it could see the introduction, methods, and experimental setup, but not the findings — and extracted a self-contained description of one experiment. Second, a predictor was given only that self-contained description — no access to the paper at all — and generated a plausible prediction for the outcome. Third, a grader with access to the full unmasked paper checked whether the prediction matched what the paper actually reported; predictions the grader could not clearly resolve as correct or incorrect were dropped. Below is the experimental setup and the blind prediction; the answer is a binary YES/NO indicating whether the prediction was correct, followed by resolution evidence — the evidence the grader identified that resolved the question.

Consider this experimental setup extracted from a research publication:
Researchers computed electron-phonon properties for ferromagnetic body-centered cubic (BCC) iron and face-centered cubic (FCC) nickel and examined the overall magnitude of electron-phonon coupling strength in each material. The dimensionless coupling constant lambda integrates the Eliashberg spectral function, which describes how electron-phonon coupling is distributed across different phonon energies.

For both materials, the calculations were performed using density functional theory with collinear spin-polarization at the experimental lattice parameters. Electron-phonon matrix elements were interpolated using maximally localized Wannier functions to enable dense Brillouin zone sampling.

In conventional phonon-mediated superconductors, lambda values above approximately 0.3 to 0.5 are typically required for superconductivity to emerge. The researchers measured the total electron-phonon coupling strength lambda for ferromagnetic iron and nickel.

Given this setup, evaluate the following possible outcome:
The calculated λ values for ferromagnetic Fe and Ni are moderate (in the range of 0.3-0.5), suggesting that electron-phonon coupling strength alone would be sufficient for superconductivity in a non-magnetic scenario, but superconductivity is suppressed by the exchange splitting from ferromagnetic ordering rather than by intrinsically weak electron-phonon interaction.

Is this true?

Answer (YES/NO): NO